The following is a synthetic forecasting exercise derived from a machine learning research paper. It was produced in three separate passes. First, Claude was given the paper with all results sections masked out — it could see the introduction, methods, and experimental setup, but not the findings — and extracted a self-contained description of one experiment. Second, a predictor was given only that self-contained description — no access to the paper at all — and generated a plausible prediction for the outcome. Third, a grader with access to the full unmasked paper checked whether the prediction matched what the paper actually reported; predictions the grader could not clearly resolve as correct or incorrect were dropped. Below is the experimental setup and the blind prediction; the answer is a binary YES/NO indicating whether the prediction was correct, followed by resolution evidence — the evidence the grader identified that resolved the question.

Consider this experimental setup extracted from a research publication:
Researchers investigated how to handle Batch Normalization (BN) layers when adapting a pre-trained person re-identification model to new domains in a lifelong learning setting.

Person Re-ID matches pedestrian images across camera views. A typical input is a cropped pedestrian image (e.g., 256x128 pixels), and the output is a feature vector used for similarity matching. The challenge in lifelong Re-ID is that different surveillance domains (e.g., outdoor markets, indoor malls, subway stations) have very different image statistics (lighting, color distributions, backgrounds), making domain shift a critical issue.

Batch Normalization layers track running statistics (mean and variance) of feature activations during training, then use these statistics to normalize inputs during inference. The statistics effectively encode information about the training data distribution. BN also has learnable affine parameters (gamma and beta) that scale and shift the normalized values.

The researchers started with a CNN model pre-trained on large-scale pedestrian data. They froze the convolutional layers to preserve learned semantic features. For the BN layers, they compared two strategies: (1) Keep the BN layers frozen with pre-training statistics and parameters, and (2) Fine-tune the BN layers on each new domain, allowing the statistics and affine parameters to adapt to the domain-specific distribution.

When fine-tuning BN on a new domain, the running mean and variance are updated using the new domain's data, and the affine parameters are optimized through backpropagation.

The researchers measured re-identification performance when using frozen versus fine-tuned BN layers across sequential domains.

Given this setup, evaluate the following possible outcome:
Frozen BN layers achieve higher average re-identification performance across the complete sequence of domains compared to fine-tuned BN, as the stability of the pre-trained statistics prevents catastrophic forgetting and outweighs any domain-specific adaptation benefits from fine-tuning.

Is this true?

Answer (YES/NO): NO